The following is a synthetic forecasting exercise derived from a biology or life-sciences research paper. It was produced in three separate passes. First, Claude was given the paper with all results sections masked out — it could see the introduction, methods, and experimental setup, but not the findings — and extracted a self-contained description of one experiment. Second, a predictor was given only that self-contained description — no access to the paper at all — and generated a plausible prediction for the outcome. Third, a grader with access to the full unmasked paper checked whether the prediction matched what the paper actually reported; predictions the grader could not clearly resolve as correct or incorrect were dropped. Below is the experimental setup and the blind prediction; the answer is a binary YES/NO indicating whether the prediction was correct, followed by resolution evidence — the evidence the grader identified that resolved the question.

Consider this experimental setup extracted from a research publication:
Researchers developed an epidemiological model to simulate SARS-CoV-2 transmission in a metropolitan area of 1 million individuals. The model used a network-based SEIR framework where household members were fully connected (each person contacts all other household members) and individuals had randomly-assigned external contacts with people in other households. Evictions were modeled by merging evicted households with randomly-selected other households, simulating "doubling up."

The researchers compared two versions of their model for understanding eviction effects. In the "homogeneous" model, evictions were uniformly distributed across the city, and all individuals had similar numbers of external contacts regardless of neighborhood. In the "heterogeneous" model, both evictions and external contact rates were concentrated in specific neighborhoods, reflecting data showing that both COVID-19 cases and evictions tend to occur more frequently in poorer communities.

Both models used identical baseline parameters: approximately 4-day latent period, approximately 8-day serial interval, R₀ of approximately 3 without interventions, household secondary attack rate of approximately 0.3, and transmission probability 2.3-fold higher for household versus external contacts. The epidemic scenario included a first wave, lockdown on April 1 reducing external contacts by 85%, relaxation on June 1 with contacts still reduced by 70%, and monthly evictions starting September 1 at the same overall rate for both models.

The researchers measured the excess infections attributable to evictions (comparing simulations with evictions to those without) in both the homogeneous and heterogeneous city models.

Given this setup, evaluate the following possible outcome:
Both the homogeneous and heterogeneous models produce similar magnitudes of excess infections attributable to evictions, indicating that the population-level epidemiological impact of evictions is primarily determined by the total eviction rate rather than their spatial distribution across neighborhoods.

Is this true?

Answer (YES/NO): NO